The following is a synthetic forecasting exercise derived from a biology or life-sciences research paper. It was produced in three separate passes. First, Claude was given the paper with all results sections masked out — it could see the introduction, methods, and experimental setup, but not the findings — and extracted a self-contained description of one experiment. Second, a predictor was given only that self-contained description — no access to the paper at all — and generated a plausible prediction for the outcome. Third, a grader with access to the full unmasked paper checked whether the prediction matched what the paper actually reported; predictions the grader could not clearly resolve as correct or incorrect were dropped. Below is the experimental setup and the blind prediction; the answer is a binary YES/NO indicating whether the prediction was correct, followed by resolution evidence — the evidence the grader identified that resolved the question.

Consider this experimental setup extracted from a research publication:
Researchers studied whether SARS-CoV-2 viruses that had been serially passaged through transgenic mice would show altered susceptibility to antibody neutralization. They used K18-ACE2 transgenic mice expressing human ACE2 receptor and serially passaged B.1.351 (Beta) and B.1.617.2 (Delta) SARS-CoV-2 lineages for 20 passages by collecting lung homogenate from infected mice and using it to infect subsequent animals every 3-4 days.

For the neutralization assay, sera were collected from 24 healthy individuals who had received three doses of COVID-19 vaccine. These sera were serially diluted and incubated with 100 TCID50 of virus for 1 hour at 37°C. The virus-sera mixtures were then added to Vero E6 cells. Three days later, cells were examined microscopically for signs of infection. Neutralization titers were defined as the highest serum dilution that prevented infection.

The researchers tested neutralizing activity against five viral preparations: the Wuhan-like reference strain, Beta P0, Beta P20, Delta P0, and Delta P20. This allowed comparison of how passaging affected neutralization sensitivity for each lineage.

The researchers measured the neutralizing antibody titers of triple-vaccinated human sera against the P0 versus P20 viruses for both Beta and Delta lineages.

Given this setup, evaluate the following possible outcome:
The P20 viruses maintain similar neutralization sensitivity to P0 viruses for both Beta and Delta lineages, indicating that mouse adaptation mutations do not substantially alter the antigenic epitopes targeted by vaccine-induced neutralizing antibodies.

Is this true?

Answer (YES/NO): NO